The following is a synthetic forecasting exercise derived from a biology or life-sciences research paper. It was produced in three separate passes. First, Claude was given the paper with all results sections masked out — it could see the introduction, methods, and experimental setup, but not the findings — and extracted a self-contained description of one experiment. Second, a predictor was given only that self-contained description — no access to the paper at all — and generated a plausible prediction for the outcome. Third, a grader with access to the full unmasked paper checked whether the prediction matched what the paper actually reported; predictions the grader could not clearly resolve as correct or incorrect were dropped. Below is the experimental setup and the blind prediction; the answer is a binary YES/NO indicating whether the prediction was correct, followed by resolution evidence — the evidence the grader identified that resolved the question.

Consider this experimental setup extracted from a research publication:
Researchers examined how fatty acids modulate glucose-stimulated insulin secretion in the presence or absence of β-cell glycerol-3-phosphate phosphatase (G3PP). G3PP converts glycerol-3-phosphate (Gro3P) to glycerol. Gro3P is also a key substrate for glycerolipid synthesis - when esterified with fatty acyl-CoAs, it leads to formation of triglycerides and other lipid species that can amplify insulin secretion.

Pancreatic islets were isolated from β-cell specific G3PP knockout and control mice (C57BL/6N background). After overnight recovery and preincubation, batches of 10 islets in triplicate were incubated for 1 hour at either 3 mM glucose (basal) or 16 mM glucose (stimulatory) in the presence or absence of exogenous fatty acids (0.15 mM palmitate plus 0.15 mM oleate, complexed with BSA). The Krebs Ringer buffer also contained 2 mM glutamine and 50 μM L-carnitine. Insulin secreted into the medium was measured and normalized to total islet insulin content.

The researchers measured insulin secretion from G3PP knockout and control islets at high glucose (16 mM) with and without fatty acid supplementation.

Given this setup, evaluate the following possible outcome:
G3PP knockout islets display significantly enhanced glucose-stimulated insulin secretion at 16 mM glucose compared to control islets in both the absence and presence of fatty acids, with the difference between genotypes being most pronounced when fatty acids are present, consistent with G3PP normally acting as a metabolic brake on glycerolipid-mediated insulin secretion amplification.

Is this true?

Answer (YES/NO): NO